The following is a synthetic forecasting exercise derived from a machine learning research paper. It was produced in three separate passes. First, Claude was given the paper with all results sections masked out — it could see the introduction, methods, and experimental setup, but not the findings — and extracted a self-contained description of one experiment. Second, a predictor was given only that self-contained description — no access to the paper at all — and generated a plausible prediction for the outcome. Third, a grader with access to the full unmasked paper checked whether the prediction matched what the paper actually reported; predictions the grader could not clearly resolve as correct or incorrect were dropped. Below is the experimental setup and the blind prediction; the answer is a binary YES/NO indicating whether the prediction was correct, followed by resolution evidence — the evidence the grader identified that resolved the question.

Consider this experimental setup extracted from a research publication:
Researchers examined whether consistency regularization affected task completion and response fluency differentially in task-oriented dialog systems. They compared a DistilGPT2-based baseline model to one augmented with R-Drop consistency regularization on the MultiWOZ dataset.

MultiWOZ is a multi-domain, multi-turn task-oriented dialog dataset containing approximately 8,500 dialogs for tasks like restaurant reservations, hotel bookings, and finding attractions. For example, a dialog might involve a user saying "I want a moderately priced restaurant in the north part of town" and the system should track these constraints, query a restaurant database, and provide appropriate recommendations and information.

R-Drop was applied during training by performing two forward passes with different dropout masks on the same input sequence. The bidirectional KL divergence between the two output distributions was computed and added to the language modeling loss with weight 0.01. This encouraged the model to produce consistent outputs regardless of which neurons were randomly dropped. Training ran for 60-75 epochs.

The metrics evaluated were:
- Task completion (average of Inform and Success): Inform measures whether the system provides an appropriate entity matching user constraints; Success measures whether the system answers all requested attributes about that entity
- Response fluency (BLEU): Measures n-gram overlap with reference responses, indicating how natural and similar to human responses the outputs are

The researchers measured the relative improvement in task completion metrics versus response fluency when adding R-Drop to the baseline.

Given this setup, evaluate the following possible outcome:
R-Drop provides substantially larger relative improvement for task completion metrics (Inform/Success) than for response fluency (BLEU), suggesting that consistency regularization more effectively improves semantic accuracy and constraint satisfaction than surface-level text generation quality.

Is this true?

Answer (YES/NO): YES